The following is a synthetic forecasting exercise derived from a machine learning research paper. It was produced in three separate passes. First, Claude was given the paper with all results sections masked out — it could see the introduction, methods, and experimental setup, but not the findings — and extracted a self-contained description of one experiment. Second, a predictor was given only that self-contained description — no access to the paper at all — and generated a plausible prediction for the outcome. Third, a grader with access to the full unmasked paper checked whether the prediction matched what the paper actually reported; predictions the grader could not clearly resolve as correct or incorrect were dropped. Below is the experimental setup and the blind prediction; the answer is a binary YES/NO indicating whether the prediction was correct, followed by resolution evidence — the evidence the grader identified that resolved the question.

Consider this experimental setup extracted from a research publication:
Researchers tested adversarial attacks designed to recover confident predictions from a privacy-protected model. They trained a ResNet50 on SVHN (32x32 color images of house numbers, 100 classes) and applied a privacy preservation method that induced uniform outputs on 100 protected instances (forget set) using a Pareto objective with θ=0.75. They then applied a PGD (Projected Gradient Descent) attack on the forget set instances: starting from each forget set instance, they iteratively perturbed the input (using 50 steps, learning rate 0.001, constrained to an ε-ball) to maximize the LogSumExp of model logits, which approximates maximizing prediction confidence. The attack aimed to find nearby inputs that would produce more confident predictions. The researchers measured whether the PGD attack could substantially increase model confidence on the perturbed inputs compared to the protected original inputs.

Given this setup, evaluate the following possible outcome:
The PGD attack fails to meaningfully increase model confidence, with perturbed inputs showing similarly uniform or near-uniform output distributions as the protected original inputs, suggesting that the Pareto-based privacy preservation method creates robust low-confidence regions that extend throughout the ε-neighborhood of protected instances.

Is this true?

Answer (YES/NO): NO